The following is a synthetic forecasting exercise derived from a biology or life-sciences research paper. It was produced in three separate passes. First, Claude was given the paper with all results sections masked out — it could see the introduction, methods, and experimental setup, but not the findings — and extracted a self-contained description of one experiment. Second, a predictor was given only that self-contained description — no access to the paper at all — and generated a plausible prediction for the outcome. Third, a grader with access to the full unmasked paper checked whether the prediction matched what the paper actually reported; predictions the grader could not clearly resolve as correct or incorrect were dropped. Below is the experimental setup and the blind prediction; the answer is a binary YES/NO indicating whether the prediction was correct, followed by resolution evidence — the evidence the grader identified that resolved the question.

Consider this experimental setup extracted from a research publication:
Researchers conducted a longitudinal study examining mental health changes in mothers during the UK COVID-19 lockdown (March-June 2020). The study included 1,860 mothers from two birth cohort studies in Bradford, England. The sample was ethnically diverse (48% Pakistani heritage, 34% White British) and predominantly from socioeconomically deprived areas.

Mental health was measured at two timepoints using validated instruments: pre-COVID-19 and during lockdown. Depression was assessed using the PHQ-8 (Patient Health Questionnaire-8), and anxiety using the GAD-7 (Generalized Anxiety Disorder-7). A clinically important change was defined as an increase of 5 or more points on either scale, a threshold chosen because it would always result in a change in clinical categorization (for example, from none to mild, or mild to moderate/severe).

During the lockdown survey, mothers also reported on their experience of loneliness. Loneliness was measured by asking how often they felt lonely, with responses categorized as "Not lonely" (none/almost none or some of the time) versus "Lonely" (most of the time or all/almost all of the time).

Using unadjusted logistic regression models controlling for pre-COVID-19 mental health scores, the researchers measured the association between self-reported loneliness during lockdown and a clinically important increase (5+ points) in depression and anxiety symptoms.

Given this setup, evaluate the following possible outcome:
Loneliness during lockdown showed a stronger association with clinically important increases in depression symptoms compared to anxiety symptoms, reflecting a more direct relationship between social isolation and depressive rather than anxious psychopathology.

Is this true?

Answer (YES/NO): NO